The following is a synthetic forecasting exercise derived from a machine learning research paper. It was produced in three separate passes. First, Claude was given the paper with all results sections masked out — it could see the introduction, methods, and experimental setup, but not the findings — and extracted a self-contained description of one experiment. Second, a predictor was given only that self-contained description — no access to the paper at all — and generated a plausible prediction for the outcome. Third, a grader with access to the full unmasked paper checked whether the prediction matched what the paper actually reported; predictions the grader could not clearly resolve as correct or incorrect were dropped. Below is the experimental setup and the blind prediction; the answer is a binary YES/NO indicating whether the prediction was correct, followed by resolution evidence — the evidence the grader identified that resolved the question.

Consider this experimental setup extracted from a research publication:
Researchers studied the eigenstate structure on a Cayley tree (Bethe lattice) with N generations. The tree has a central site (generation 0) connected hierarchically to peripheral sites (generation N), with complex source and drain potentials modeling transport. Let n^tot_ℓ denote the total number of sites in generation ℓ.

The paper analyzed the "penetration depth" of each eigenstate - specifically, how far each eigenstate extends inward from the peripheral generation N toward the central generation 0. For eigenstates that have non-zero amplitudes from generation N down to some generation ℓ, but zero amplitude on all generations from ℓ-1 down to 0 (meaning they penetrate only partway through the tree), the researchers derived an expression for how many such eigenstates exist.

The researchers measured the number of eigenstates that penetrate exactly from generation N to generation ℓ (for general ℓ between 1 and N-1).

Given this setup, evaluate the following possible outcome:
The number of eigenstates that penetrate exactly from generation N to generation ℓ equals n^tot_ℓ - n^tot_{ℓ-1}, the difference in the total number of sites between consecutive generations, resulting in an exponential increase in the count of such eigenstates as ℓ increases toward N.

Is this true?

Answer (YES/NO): NO